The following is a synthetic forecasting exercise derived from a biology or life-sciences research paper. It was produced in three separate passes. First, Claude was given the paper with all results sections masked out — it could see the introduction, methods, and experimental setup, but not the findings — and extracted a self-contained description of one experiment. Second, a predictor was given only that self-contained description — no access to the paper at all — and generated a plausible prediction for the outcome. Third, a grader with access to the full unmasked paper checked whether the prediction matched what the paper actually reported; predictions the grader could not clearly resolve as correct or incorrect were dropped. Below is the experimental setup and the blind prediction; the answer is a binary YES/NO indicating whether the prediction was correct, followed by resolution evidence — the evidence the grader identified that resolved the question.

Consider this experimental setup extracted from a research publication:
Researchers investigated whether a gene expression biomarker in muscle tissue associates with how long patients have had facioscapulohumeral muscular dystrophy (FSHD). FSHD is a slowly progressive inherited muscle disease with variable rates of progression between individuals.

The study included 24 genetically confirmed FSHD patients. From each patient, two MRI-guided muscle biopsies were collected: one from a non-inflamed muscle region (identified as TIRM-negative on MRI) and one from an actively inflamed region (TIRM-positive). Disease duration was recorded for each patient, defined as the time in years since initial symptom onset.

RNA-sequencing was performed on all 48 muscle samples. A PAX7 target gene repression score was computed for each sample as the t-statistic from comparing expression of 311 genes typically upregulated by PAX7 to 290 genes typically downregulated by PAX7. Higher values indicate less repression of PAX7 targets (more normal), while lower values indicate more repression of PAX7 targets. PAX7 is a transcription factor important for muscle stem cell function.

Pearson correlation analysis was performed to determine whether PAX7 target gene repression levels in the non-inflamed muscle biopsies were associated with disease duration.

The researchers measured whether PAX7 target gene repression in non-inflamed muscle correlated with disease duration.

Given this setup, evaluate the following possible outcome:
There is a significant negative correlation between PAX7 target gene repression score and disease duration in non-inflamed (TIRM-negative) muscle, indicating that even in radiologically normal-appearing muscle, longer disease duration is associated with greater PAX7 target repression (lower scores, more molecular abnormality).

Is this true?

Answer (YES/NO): NO